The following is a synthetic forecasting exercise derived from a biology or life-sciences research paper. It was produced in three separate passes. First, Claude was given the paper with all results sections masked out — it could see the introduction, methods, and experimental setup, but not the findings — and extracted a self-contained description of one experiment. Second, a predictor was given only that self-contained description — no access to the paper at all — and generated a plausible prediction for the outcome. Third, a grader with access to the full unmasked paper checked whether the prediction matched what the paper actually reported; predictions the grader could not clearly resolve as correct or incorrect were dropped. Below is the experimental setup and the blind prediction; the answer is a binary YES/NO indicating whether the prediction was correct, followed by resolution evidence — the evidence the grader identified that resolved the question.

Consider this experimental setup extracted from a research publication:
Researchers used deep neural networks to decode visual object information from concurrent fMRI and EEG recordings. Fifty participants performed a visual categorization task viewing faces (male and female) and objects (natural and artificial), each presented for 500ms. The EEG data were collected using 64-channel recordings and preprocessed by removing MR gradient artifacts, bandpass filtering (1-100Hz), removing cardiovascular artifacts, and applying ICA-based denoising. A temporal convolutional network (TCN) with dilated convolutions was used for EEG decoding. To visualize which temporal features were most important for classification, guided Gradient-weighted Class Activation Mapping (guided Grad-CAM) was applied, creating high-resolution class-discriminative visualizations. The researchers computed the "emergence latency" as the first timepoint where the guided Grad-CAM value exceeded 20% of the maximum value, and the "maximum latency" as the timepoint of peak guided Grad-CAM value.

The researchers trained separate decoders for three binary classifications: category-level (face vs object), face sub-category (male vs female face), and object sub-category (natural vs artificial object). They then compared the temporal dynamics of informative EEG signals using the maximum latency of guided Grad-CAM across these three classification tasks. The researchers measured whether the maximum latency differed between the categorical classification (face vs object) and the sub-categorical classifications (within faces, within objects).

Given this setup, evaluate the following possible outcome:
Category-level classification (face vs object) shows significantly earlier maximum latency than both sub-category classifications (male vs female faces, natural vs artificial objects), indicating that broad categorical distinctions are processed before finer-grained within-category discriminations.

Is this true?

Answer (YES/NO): YES